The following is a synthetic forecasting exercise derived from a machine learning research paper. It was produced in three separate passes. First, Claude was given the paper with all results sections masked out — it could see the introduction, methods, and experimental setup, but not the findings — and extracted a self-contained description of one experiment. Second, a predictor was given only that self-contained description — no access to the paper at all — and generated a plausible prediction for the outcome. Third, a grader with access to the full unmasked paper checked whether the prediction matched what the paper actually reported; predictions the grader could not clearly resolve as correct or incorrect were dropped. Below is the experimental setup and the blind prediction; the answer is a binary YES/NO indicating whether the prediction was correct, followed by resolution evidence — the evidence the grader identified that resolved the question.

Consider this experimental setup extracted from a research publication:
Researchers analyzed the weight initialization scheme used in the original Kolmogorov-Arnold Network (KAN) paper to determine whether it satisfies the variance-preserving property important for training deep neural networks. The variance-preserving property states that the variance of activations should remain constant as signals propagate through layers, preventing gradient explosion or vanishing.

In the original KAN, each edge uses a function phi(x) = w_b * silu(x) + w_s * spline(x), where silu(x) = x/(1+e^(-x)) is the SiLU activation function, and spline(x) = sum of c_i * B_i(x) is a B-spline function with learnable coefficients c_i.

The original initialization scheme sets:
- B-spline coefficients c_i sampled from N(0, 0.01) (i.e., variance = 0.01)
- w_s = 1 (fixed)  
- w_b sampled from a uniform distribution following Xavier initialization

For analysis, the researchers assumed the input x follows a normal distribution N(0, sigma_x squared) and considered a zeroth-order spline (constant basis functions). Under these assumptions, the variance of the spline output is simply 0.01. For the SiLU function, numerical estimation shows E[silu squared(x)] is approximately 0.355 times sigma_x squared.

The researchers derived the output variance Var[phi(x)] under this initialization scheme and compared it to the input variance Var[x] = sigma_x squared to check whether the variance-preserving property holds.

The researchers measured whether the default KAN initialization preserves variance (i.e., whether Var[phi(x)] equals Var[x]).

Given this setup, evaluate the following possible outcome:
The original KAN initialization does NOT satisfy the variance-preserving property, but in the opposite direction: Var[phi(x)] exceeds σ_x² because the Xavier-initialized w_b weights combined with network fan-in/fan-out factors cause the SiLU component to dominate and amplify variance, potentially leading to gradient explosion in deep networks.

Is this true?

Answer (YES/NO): YES